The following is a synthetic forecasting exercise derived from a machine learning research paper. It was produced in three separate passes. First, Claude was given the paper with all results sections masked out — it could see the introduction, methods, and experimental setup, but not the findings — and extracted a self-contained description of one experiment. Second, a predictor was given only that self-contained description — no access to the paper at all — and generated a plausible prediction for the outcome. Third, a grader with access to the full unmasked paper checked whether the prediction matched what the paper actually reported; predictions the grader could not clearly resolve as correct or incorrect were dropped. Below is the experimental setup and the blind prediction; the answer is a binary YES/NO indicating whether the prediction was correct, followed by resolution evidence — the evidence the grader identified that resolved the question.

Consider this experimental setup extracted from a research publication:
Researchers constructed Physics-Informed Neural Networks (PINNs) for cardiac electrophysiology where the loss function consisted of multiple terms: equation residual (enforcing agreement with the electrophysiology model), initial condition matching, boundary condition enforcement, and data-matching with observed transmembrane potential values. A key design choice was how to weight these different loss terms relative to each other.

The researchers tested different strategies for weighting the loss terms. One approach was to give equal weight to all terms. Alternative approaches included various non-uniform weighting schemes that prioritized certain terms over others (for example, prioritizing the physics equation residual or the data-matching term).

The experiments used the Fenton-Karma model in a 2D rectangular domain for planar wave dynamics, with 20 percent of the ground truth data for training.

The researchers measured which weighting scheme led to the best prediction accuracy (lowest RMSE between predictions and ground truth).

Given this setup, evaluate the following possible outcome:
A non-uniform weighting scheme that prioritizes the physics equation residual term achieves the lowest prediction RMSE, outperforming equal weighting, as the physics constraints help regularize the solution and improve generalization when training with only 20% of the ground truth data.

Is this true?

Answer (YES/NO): NO